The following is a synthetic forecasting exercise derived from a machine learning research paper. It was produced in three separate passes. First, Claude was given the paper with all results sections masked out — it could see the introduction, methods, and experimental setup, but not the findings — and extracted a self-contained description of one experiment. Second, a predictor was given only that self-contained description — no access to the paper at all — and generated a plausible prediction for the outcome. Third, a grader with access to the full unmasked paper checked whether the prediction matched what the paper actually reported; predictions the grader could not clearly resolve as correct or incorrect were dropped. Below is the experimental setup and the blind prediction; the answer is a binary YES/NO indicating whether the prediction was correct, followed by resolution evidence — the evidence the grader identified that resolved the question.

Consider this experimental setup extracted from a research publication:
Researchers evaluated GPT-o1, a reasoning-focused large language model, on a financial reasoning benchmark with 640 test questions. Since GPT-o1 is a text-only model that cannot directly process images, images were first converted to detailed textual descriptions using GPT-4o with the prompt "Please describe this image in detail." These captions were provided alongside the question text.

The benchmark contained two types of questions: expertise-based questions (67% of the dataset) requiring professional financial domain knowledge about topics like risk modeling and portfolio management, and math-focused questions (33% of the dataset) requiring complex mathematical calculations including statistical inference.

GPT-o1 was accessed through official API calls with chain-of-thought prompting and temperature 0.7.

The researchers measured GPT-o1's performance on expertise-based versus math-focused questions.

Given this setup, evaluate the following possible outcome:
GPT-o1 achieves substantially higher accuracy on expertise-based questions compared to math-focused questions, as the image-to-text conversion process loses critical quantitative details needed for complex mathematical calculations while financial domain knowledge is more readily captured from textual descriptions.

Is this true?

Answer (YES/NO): YES